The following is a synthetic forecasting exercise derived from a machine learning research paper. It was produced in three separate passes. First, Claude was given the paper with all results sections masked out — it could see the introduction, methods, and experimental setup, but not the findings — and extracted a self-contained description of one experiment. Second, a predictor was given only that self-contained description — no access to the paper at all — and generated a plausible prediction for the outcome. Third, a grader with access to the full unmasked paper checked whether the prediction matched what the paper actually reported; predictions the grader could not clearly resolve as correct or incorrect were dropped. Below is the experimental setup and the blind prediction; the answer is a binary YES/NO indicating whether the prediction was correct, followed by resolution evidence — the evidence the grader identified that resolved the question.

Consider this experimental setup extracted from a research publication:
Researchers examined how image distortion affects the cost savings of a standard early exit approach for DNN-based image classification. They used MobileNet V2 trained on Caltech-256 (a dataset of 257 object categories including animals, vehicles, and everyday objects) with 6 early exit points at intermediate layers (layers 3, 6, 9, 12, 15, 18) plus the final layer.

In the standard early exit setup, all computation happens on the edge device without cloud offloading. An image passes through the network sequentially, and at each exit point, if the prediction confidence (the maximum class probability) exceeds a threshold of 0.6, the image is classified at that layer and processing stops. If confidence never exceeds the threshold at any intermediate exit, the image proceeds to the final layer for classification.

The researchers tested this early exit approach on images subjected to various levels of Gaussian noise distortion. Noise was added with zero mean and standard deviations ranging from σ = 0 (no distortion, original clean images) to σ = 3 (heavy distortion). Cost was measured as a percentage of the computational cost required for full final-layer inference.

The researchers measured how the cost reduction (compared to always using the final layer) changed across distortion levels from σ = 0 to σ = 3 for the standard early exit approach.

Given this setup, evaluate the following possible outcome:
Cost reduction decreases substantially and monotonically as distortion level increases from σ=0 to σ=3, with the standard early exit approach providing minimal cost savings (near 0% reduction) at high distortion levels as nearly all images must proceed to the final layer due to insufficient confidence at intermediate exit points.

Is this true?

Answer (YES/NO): NO